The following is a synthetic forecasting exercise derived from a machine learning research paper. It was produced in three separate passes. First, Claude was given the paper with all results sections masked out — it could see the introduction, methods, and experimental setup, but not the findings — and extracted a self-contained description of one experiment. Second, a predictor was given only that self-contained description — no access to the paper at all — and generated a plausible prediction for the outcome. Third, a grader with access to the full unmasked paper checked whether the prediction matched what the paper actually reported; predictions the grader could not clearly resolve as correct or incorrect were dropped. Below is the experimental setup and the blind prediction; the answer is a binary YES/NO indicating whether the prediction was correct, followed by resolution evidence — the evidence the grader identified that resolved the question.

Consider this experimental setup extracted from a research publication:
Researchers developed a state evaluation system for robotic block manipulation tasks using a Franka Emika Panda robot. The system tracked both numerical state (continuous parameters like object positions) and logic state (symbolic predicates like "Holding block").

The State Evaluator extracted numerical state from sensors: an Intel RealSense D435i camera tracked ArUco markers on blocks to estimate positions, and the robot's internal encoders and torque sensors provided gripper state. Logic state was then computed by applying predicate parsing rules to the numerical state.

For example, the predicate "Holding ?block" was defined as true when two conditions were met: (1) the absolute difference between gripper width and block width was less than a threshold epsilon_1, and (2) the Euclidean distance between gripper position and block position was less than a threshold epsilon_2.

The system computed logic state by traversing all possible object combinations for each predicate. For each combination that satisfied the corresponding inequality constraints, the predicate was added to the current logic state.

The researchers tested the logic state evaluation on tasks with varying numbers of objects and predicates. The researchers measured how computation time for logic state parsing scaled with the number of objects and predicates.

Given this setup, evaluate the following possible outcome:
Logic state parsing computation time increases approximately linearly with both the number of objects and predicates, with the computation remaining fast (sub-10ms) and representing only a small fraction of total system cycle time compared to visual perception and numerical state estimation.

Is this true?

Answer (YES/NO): NO